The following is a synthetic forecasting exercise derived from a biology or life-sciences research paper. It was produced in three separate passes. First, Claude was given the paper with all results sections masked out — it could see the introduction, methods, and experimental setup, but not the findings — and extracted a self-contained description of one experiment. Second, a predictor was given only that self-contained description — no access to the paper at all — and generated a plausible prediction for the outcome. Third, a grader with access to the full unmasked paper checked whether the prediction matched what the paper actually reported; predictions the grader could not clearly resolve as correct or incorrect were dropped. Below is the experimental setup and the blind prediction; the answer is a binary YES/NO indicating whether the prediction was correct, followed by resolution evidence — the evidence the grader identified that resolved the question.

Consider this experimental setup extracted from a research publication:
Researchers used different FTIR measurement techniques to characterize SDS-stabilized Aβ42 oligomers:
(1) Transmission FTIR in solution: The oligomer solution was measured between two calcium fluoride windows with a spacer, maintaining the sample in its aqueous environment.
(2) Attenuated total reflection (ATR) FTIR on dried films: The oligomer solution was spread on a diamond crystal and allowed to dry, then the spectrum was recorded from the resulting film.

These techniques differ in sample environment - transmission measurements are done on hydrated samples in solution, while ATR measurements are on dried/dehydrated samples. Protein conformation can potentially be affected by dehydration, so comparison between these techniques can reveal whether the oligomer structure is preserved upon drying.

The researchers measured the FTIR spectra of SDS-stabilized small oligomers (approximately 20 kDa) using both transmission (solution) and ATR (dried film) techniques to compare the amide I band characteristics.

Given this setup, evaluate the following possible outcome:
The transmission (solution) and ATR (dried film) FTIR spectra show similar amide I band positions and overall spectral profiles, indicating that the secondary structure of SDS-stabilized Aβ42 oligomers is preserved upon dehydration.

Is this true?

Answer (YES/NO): NO